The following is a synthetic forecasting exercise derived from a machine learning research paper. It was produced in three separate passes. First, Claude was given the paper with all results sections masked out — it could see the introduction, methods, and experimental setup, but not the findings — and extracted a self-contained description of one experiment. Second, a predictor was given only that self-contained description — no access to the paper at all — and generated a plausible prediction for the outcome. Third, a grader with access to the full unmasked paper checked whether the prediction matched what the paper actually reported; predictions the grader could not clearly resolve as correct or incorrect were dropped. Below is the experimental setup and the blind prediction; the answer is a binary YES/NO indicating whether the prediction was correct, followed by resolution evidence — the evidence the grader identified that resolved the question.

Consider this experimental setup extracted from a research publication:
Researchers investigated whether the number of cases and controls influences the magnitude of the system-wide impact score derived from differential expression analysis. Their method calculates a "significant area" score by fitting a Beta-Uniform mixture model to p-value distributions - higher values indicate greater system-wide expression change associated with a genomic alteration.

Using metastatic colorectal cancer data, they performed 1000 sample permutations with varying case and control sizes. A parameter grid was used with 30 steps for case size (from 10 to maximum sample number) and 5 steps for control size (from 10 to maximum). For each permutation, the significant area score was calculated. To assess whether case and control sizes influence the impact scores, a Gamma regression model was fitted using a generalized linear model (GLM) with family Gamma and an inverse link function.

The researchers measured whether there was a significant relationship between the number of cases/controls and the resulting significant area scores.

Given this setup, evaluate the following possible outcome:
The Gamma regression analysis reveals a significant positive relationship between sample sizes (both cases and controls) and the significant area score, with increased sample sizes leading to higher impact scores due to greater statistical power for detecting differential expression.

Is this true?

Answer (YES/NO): NO